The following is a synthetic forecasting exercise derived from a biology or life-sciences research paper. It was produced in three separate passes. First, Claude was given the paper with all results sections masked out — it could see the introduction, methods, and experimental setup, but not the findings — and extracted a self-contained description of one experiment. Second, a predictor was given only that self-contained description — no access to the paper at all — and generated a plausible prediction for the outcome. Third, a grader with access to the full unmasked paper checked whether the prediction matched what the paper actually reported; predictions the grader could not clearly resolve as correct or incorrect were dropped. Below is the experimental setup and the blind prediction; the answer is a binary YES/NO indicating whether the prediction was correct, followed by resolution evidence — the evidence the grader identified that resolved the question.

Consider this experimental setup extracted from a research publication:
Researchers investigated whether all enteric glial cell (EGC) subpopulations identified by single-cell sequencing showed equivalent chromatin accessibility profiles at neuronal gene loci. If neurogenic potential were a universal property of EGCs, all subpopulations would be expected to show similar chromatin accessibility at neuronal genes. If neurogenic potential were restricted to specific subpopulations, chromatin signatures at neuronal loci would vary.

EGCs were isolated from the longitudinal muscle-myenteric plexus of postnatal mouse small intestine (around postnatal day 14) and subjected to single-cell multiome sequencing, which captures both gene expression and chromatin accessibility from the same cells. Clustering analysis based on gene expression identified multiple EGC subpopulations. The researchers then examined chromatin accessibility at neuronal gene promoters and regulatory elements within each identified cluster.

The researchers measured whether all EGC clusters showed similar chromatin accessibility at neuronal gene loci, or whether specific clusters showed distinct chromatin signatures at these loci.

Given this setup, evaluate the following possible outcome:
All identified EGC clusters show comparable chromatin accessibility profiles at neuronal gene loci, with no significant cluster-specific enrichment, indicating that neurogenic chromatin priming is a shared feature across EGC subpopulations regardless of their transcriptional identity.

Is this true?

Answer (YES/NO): NO